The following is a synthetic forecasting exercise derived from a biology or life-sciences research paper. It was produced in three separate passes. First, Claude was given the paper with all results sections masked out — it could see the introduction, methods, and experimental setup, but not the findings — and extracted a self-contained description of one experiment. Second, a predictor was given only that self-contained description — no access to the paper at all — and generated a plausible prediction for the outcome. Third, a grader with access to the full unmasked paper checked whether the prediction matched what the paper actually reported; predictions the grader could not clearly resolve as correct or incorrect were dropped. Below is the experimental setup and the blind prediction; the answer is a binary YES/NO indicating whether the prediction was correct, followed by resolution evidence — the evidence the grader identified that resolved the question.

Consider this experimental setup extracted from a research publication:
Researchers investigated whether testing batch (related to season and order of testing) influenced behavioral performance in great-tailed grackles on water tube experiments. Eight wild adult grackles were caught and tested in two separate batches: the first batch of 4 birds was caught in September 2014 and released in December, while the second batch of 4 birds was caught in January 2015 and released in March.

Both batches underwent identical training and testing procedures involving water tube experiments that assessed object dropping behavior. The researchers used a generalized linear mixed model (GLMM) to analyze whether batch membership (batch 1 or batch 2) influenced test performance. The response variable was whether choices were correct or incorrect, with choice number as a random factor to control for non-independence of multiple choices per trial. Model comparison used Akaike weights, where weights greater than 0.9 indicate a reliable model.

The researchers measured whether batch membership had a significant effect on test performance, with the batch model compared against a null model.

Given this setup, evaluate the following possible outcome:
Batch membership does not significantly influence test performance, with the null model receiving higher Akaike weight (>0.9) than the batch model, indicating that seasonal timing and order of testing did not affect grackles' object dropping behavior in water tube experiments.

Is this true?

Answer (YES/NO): YES